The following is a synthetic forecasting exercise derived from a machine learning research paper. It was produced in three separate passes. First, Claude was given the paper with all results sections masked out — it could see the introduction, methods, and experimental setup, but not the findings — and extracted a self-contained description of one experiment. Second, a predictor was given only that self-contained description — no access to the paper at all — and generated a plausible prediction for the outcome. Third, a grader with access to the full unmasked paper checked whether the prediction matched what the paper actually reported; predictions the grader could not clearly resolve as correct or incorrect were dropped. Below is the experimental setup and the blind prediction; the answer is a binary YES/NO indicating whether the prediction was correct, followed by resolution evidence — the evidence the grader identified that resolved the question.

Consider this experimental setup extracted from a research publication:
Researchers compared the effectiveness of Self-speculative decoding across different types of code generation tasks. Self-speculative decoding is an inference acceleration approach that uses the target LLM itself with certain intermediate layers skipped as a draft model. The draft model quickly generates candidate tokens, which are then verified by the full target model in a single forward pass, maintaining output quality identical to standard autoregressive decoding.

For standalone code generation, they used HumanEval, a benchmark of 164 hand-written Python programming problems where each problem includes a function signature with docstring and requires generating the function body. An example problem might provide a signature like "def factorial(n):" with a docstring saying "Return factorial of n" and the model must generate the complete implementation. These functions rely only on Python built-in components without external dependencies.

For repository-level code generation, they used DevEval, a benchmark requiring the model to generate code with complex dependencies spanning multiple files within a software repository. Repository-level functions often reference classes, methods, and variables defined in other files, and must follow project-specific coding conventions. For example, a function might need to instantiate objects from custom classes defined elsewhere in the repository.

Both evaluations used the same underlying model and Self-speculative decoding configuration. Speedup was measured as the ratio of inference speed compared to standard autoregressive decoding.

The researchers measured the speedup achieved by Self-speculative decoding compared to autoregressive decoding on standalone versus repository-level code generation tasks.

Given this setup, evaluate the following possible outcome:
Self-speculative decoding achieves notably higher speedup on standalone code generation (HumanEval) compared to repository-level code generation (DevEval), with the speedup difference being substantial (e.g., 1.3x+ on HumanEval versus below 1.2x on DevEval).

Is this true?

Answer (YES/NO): YES